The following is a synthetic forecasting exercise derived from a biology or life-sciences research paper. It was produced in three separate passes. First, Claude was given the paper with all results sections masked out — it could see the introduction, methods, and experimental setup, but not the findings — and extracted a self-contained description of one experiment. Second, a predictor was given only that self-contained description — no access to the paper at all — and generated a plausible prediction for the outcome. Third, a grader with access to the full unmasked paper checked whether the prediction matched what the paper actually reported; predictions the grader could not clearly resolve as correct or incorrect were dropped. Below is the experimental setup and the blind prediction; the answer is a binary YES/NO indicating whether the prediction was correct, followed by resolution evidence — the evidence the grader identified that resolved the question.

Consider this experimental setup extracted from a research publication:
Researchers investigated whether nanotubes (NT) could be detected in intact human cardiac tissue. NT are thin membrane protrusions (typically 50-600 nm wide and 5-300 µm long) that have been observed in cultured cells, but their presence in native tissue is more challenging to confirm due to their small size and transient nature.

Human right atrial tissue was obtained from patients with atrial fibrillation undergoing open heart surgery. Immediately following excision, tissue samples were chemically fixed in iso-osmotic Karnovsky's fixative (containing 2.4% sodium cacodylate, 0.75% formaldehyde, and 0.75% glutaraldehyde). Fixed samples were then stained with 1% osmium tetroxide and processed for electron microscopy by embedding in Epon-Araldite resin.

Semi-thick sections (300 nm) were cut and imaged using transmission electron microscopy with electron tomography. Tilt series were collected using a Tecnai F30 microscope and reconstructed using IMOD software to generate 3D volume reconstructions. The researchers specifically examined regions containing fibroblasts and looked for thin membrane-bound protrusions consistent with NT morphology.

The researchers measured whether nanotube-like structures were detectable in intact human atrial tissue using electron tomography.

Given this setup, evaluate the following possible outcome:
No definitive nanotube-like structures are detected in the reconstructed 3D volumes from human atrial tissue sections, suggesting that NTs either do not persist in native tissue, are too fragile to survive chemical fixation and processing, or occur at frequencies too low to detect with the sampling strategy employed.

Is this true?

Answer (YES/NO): NO